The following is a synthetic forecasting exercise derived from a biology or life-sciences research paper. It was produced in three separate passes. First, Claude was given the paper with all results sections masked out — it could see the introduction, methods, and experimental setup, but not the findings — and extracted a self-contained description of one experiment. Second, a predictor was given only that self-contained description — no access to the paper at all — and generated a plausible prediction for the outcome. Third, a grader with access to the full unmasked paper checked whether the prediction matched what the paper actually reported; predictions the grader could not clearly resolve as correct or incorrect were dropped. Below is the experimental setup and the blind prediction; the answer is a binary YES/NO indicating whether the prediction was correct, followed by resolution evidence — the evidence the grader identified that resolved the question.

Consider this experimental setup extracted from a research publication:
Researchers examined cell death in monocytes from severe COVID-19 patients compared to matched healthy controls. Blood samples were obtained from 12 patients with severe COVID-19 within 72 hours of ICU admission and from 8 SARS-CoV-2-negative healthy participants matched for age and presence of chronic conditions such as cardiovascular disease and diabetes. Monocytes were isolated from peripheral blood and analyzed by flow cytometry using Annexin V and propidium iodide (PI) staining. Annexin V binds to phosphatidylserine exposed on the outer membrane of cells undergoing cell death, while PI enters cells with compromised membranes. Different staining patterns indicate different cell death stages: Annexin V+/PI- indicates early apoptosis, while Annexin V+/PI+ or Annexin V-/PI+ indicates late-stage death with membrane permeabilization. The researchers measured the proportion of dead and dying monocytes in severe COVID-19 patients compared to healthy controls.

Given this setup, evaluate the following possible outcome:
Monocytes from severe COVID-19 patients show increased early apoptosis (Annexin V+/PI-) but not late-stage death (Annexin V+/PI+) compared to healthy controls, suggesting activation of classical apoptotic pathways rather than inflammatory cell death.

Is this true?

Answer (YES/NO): NO